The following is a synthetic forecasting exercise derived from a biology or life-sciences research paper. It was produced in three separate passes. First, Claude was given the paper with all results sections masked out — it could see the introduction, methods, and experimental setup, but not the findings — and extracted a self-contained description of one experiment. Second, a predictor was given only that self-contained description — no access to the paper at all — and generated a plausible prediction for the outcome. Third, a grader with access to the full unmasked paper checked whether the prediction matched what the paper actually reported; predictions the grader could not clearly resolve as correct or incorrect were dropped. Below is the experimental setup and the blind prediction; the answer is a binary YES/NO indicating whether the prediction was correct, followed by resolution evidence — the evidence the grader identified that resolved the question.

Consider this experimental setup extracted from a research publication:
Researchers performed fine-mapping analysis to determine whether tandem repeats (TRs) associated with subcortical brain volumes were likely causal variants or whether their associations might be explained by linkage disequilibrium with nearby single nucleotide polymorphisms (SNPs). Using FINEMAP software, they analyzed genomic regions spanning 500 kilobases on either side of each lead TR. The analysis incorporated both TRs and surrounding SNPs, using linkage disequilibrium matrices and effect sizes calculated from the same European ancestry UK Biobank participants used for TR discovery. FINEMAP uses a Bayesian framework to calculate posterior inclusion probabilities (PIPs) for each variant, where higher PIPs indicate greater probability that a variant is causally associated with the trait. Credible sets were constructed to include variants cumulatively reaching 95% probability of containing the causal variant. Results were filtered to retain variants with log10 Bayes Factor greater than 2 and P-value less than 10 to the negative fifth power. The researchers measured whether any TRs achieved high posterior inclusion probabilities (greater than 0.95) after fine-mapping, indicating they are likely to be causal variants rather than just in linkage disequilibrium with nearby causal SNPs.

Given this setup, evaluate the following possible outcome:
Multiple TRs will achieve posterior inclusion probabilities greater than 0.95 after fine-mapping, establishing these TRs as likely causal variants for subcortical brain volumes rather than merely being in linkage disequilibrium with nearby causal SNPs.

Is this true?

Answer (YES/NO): YES